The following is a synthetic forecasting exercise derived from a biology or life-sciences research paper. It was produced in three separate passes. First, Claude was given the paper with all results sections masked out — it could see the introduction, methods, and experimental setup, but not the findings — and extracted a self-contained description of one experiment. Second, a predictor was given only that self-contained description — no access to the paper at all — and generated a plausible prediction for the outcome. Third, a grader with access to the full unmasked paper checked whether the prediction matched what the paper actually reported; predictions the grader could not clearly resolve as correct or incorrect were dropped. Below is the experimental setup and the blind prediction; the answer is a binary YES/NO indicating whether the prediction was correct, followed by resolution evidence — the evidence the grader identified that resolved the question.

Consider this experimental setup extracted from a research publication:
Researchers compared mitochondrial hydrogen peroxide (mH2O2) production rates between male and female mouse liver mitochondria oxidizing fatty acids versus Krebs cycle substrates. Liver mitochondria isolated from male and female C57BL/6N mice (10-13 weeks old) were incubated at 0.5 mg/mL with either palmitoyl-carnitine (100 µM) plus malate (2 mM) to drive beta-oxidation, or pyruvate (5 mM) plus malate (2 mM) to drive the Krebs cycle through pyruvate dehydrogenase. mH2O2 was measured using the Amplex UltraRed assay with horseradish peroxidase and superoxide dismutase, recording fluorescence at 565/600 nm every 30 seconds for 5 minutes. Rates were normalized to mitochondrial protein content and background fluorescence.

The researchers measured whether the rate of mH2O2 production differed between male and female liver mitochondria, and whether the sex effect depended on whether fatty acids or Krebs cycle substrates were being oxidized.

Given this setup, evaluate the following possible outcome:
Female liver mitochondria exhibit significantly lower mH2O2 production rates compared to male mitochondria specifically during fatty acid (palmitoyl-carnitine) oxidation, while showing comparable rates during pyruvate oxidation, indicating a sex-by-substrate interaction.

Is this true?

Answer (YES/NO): NO